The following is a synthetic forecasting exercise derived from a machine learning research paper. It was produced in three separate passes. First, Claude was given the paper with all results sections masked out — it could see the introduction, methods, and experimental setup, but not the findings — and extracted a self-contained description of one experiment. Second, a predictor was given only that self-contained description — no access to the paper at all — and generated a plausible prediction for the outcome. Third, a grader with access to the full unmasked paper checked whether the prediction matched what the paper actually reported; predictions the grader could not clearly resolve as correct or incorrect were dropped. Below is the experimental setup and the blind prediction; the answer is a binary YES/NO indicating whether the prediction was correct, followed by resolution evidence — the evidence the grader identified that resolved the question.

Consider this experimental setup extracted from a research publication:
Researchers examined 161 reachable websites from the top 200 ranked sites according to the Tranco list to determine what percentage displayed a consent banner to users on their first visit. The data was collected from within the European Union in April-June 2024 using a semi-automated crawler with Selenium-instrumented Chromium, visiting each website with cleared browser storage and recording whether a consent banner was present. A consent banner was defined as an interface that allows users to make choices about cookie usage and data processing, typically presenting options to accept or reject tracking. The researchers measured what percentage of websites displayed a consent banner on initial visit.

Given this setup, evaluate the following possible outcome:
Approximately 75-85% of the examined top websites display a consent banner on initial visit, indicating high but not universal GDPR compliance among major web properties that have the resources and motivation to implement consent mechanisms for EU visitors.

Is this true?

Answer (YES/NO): NO